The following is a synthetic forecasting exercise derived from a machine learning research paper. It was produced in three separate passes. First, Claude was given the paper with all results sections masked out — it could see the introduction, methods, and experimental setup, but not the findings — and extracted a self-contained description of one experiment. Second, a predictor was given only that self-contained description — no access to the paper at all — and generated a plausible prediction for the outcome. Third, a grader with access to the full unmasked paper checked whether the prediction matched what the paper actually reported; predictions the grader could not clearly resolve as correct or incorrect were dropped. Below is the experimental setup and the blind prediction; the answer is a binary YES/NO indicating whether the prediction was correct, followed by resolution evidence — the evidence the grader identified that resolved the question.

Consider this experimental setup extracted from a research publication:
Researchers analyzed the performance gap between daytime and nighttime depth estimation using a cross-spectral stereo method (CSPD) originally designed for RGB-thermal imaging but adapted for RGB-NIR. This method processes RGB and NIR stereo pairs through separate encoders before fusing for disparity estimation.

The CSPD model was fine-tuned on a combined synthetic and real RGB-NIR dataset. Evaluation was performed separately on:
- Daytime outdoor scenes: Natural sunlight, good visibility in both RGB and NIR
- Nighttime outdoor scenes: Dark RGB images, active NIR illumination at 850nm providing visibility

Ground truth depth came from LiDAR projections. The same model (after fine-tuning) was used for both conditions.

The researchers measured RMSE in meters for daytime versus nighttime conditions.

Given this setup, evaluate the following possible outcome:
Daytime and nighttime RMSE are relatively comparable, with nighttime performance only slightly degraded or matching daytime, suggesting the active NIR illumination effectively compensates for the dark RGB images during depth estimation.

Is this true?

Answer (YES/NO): YES